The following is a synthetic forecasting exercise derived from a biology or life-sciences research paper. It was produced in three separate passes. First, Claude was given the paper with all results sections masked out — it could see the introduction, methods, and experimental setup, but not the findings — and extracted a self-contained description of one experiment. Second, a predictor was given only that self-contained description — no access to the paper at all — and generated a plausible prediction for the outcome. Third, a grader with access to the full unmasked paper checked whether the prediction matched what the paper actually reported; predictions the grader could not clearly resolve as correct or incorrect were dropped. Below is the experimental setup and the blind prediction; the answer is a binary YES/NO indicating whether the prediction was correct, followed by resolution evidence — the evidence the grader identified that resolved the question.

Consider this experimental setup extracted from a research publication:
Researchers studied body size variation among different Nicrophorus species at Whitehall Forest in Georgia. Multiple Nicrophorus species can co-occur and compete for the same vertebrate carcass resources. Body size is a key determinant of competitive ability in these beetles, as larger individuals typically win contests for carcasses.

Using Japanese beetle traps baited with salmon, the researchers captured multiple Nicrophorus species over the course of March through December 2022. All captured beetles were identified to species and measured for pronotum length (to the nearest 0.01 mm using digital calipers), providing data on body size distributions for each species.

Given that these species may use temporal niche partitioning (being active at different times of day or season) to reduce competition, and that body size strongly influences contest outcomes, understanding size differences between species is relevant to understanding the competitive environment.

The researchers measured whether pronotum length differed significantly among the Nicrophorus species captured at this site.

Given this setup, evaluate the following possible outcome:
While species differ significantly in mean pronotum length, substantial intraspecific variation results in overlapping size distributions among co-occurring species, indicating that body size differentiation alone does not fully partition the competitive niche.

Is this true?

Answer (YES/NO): YES